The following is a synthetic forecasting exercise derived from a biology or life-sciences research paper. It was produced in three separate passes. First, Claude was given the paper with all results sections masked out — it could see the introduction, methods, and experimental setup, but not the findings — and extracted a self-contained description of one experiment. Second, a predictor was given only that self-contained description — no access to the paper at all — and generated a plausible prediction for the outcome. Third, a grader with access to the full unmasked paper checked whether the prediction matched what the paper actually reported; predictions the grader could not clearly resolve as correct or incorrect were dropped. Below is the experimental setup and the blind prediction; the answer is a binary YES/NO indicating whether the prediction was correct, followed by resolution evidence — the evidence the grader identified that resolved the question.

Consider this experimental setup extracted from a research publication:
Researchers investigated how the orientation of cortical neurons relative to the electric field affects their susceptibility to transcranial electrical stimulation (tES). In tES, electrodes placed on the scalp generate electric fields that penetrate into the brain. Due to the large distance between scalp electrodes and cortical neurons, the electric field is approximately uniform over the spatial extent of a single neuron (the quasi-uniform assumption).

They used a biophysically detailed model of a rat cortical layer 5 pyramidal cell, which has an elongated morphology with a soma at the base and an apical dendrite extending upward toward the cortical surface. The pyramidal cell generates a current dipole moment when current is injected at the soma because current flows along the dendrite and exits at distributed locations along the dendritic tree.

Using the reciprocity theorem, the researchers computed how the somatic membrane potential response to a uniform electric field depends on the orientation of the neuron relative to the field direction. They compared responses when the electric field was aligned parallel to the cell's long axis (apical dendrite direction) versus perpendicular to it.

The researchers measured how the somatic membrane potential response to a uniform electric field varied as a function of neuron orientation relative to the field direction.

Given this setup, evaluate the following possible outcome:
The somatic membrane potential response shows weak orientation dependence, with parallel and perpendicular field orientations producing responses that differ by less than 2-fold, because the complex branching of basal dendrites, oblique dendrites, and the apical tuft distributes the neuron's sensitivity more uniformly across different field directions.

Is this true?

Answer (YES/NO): NO